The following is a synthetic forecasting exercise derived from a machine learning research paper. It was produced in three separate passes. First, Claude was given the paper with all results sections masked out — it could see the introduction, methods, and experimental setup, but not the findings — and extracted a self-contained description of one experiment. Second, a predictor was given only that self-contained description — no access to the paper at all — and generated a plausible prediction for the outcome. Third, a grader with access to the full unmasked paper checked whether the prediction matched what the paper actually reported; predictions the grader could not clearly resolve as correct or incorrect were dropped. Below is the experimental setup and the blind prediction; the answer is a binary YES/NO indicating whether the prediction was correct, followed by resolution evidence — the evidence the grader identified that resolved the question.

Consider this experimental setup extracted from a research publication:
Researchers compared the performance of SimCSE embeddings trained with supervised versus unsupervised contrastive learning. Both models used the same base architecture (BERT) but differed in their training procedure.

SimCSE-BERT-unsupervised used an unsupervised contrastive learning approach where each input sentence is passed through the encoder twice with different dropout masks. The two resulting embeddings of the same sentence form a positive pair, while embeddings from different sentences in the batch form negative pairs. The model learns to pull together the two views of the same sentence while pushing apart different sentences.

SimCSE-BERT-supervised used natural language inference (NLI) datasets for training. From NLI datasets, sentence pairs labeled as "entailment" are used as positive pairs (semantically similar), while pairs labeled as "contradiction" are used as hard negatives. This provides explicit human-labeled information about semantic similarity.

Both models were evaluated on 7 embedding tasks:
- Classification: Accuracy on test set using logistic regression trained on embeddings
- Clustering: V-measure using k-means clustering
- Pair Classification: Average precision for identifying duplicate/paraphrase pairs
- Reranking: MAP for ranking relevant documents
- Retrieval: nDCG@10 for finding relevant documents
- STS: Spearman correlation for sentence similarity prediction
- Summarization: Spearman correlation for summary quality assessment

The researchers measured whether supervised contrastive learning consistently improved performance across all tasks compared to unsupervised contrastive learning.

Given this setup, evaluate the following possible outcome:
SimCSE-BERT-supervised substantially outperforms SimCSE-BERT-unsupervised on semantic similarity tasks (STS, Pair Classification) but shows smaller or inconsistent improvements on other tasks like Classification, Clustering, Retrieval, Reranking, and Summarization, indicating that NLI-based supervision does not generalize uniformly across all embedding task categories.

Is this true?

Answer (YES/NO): NO